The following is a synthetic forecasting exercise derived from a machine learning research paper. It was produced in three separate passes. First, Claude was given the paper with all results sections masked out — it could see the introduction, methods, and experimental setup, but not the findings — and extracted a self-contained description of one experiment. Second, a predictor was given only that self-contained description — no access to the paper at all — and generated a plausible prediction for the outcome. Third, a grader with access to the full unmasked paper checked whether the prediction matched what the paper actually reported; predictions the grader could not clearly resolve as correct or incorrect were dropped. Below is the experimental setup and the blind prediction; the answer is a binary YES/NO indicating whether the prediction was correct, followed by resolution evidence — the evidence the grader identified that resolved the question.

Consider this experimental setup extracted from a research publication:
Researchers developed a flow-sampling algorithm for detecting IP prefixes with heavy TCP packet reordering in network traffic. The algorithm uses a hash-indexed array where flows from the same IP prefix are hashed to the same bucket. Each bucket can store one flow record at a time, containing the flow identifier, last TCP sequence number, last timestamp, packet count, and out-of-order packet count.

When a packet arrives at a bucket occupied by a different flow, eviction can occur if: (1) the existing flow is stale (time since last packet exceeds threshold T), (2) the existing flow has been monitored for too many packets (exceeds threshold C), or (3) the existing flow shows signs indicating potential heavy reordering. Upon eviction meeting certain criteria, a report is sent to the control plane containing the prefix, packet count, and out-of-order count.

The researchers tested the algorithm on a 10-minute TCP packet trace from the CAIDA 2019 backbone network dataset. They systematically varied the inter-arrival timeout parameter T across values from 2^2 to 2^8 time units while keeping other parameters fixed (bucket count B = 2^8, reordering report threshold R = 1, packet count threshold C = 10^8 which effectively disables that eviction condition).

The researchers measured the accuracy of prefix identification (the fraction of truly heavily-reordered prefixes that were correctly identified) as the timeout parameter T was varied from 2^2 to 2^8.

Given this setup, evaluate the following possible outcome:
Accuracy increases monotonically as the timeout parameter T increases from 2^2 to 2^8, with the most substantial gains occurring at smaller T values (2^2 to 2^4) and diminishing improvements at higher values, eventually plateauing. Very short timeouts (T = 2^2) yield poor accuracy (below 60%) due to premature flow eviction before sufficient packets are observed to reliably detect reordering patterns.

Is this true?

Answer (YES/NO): NO